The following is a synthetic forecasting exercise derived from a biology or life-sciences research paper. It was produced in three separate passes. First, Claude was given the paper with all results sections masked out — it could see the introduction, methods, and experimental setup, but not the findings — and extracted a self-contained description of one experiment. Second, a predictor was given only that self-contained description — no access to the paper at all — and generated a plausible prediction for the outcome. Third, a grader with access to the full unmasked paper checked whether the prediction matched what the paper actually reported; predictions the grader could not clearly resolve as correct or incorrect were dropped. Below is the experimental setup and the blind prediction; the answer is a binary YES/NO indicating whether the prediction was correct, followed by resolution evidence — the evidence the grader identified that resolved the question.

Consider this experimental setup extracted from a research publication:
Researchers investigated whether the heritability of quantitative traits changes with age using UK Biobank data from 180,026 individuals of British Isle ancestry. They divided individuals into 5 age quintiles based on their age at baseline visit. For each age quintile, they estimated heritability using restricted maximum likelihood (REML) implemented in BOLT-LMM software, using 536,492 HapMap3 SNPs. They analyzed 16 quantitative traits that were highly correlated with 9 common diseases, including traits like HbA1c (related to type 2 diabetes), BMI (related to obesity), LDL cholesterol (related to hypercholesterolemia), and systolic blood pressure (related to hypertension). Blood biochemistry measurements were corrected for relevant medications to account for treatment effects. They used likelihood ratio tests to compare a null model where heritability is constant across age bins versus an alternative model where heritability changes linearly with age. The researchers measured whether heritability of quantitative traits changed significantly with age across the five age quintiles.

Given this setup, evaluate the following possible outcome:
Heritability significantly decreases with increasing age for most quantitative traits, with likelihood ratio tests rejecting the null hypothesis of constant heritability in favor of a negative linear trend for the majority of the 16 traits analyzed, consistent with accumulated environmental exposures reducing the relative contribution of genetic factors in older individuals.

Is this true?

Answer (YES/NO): NO